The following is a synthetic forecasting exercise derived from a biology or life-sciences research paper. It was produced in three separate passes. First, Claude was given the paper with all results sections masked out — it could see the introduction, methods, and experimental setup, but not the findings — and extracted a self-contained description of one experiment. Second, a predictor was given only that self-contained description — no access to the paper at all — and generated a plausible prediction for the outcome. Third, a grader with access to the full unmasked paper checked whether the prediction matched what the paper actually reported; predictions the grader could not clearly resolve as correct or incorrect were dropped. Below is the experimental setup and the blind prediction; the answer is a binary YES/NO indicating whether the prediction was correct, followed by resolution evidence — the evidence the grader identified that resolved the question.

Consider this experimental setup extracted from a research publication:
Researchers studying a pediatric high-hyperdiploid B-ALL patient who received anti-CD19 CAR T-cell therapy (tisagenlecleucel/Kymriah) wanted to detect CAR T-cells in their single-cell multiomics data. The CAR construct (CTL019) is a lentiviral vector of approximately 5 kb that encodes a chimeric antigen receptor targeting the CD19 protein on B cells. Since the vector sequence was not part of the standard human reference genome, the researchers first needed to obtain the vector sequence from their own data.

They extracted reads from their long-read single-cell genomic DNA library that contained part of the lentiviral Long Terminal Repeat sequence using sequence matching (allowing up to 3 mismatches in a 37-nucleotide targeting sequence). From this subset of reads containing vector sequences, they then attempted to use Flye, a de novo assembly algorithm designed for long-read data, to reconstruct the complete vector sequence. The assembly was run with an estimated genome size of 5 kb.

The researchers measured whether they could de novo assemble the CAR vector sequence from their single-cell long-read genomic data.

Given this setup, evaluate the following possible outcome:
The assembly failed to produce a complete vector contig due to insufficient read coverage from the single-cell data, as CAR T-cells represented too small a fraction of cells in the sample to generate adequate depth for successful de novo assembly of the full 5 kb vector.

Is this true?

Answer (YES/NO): NO